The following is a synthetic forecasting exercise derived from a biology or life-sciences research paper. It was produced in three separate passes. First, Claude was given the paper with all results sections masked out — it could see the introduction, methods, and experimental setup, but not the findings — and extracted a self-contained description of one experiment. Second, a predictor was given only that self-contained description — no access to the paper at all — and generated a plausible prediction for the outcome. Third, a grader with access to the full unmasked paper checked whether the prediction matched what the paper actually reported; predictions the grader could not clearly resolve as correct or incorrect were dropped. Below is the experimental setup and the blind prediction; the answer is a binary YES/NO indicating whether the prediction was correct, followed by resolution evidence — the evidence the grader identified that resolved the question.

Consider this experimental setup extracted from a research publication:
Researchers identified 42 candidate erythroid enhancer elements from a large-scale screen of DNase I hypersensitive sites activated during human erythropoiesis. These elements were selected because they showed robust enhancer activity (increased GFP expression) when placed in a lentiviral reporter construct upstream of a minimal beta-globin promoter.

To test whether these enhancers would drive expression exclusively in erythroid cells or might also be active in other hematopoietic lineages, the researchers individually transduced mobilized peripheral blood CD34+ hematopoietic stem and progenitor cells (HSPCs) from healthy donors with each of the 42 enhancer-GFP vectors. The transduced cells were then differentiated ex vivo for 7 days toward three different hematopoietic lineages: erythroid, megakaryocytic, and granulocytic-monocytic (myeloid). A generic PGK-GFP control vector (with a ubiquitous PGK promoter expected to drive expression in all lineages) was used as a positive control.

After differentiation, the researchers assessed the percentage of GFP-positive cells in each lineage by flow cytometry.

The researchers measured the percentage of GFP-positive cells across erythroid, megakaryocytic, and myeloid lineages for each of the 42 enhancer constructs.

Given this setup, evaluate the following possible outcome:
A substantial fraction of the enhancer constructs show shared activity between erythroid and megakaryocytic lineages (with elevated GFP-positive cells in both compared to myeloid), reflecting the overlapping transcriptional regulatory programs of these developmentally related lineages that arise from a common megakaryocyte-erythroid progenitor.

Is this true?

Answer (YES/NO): NO